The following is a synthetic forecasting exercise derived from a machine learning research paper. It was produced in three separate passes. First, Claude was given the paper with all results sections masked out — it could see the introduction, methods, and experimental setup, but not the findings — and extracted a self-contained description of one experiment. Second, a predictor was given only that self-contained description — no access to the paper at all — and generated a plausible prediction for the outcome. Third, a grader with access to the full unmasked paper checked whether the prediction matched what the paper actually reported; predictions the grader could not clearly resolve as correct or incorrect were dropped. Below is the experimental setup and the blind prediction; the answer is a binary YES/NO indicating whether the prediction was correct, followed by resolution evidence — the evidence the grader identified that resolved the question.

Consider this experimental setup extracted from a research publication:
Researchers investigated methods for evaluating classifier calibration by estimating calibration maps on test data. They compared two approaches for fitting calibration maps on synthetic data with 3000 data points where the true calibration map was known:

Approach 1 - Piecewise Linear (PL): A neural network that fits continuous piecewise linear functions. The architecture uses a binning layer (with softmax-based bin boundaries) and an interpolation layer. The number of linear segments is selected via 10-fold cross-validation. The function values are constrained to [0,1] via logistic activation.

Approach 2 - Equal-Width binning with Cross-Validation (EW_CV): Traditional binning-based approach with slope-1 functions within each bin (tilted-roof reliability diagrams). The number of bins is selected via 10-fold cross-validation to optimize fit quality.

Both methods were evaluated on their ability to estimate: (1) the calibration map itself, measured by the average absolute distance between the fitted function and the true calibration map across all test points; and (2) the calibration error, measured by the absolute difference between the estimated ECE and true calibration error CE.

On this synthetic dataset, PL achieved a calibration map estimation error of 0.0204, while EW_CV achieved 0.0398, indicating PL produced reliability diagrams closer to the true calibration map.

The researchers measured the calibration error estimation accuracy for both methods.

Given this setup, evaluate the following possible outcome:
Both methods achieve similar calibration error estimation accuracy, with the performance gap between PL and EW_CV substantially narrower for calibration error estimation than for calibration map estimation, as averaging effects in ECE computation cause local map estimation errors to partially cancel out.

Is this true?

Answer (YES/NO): NO